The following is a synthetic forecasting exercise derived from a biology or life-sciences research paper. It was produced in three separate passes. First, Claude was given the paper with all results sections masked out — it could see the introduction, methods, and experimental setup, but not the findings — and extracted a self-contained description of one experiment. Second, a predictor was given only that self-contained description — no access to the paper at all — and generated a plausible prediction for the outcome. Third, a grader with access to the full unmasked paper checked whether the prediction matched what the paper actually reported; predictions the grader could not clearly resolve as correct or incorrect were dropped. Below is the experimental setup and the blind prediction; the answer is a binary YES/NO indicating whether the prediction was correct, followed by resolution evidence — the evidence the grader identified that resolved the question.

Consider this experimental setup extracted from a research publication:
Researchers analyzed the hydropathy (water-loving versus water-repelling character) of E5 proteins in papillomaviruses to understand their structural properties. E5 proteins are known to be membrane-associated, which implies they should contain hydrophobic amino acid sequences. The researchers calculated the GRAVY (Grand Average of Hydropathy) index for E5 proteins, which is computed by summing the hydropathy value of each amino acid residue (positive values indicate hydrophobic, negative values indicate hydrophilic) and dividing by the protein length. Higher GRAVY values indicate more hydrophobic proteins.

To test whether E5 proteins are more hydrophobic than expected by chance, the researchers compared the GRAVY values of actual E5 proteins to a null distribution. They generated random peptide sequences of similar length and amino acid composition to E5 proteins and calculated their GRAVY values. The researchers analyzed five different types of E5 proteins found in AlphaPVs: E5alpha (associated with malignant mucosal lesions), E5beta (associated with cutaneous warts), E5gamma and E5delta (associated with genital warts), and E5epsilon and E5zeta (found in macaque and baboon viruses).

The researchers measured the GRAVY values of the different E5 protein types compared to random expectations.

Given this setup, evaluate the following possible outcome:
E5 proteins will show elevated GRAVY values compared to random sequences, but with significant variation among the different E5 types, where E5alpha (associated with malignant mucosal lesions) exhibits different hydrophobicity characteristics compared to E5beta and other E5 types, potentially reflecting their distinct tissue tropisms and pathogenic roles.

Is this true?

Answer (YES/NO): NO